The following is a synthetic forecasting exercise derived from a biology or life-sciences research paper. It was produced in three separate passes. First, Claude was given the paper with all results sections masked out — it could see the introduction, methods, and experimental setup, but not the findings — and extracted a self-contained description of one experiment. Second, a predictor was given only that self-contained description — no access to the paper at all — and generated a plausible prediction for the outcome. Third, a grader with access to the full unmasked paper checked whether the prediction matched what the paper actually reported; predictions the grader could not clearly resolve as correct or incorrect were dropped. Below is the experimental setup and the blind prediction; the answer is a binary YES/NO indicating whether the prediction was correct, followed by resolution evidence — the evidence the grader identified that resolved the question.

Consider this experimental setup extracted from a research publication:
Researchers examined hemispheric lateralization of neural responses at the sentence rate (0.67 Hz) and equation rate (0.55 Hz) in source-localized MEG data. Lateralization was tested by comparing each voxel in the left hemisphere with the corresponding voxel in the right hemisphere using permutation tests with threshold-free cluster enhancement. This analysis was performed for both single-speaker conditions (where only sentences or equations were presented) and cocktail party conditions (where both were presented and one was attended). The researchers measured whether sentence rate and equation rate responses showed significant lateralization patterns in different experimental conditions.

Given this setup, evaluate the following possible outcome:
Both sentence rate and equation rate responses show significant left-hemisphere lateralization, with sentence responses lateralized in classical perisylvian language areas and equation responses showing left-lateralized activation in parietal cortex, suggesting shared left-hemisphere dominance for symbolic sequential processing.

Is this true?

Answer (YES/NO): NO